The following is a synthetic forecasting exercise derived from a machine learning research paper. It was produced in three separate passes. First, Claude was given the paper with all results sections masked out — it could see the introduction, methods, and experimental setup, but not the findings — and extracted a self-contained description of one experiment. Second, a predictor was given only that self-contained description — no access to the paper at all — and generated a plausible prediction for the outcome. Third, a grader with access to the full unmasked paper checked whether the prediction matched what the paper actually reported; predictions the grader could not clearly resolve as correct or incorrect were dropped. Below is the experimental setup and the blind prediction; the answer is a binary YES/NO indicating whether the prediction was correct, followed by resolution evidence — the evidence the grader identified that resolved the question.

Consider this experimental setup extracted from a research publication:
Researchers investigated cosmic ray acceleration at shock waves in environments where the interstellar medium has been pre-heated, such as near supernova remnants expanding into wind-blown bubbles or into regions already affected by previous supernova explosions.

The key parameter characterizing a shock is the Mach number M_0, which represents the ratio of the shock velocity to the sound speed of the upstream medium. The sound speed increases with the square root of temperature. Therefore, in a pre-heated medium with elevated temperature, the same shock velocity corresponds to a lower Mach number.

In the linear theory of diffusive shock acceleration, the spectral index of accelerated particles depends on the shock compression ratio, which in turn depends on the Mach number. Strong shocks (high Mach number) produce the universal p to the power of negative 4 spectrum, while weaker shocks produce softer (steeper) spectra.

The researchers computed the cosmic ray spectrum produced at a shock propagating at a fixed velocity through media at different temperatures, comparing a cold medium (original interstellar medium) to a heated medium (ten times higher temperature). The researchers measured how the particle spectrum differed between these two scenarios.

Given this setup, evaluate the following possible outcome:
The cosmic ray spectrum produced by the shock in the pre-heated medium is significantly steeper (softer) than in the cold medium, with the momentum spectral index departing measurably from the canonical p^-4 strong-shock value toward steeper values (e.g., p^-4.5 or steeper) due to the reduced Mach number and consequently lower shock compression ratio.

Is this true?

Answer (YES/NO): YES